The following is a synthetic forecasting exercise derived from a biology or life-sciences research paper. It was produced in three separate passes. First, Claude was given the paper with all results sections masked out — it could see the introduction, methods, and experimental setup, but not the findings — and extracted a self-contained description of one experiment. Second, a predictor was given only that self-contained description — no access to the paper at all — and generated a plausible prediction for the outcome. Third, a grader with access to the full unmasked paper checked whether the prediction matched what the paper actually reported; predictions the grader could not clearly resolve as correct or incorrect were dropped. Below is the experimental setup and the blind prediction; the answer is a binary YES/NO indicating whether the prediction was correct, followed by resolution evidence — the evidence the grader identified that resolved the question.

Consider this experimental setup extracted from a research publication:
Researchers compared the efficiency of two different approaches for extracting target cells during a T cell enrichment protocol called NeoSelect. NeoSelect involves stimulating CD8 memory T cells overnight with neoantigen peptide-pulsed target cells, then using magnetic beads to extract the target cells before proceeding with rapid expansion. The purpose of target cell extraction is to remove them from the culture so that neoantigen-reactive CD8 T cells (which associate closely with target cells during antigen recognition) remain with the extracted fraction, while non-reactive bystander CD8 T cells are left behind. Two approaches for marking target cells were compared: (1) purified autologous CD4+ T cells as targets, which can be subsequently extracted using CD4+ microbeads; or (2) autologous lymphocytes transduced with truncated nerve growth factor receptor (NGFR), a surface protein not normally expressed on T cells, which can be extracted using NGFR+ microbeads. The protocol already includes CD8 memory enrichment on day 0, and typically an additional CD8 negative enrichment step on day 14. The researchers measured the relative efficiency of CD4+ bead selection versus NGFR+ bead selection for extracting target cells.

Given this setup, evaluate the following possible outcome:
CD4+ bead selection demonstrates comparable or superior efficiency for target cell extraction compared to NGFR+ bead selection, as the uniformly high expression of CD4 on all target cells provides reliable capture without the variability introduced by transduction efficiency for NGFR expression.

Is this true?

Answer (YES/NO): NO